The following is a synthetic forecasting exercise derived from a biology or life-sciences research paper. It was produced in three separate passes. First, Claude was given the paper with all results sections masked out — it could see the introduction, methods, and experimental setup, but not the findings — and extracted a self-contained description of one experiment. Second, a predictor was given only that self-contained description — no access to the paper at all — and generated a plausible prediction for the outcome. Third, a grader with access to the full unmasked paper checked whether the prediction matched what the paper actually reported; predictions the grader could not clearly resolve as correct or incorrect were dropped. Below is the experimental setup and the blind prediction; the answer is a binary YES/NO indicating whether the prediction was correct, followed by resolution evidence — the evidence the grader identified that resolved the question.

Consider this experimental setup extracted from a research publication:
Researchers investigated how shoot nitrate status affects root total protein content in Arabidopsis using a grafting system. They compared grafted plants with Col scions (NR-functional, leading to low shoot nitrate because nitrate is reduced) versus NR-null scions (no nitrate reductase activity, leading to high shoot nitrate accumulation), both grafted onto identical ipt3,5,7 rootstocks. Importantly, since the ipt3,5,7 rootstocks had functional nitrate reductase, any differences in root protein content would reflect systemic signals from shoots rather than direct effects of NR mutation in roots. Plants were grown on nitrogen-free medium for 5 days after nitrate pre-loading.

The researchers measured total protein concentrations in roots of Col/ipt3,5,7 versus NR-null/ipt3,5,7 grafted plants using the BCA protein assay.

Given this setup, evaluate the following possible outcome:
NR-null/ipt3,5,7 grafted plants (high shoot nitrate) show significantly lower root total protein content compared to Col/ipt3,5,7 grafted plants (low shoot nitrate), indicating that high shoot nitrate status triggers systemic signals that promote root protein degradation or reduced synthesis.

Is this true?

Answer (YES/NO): NO